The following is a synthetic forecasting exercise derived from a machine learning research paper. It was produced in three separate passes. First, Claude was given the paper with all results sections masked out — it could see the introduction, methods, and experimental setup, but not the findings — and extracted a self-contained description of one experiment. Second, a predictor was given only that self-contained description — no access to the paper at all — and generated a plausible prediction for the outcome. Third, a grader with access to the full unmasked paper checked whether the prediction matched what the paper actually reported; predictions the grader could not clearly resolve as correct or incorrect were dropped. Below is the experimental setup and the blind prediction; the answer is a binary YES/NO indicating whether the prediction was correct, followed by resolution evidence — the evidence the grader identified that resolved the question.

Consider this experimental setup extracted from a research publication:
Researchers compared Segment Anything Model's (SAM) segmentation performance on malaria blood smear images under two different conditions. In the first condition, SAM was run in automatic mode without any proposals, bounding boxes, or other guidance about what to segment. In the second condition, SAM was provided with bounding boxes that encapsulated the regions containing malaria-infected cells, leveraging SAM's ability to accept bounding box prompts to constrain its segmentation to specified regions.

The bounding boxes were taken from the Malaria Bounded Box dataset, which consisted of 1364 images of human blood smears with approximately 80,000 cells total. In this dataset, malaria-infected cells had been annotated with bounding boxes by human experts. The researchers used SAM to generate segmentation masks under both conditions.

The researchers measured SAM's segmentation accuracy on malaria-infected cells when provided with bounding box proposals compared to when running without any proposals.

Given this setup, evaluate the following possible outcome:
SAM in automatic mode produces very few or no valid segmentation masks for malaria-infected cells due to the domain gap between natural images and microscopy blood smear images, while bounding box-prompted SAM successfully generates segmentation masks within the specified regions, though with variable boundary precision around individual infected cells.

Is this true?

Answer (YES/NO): NO